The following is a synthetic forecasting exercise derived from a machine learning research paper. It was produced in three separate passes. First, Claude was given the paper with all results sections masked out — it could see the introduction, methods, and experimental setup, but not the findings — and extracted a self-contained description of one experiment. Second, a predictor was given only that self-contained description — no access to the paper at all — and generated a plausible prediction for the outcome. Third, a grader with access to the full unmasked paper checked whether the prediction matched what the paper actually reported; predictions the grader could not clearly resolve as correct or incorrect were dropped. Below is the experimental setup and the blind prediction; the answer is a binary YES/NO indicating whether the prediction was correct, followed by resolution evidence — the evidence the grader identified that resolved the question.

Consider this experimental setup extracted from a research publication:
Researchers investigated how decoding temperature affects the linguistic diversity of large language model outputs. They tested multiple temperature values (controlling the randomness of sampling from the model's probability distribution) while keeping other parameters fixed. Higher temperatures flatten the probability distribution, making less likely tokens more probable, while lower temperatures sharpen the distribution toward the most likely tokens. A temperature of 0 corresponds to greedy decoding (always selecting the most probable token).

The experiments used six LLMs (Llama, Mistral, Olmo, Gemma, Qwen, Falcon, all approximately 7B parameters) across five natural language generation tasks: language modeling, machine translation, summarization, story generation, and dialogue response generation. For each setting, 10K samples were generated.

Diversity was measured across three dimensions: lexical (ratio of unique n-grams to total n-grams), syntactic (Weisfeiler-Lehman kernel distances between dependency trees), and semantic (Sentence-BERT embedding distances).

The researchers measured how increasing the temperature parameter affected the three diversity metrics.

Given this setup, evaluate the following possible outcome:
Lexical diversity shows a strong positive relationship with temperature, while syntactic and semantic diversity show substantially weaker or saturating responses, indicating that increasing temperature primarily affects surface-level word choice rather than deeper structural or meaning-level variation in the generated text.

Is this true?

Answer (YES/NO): NO